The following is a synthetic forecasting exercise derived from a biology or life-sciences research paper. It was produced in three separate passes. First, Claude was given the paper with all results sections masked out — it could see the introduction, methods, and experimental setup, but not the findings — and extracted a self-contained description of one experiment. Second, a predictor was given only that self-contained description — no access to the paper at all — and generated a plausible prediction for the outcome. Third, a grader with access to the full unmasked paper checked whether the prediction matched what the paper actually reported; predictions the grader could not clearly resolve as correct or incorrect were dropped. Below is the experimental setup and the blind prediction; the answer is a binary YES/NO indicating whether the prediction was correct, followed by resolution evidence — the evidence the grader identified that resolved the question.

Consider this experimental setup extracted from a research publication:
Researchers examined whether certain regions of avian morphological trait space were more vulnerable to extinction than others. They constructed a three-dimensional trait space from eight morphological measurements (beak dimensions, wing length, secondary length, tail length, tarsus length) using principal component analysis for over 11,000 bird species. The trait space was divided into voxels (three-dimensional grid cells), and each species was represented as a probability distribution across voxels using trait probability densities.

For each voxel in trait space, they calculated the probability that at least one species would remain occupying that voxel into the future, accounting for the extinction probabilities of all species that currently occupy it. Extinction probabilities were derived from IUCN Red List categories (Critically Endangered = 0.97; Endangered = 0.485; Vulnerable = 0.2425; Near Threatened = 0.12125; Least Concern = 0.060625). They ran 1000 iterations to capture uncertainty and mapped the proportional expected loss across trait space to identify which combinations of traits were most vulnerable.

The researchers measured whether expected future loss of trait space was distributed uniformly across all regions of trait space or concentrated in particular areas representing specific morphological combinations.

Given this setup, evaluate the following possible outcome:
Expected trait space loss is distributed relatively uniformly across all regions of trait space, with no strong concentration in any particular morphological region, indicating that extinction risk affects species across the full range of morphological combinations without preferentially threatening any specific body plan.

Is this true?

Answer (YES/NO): NO